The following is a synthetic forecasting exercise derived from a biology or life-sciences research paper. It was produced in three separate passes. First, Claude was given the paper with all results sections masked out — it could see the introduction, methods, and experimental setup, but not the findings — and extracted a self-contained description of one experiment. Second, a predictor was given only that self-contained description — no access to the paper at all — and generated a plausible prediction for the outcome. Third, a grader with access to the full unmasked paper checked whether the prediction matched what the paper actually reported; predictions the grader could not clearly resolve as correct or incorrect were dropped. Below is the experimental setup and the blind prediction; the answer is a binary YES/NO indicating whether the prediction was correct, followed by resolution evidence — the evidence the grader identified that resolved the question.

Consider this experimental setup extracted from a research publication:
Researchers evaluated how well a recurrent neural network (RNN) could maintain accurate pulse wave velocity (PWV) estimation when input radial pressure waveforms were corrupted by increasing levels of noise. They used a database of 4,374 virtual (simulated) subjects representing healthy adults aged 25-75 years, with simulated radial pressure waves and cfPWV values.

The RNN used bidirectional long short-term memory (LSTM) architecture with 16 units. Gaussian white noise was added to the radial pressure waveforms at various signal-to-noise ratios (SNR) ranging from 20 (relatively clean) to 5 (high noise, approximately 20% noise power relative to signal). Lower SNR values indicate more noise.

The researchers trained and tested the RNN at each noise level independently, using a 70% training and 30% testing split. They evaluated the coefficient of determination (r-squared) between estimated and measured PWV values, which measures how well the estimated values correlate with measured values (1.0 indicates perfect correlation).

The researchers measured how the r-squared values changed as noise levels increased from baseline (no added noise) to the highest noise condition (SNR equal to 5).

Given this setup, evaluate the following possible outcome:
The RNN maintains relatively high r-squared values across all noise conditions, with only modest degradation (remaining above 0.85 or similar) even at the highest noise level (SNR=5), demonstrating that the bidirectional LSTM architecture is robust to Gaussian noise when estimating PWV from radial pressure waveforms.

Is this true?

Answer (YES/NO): YES